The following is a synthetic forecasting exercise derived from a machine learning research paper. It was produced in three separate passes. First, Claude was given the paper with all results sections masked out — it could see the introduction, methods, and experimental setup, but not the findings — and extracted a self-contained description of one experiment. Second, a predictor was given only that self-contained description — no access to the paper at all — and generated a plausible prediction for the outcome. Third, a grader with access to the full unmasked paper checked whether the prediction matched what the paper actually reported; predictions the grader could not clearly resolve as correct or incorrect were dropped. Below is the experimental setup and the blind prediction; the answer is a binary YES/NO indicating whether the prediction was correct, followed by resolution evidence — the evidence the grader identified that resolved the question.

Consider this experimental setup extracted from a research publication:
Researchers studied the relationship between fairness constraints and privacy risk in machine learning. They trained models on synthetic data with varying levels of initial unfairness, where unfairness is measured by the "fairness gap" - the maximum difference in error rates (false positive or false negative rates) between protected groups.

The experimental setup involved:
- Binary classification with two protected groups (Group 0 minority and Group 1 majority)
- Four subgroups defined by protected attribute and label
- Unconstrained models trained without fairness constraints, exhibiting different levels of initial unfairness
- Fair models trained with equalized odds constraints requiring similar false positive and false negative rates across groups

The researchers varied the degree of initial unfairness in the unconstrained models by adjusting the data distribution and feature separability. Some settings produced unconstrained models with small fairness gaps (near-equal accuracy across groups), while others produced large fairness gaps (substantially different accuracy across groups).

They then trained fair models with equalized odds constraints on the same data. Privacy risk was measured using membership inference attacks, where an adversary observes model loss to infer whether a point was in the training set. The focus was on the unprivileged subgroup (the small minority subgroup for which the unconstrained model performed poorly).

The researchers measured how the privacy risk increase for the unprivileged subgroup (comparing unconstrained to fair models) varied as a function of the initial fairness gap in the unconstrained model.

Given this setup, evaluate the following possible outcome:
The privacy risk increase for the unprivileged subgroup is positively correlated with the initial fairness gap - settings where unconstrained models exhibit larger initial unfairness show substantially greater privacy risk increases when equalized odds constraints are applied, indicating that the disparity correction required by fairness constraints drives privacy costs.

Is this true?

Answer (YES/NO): YES